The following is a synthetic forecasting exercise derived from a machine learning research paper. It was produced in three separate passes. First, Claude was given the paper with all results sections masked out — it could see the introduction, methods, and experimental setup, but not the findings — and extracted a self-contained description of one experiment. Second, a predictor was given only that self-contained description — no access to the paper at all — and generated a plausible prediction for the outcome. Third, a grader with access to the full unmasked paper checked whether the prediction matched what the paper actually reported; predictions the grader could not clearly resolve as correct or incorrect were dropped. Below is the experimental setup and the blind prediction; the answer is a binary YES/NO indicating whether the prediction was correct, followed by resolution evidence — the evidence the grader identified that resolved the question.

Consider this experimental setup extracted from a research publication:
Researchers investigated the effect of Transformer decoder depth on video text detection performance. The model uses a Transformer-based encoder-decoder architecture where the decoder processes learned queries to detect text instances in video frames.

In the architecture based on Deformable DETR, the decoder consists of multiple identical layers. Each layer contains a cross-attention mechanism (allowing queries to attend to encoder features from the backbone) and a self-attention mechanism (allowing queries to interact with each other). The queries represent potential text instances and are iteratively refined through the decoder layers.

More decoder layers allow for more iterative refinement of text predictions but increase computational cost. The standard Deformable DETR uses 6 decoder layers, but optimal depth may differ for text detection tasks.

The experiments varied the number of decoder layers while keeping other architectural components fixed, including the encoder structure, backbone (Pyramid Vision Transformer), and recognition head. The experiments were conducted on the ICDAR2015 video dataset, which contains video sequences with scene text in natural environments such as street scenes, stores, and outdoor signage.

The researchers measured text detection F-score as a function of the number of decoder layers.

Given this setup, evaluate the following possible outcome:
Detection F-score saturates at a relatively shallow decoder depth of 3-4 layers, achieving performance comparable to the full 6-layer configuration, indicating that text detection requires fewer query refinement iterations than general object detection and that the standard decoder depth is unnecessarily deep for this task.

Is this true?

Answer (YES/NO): NO